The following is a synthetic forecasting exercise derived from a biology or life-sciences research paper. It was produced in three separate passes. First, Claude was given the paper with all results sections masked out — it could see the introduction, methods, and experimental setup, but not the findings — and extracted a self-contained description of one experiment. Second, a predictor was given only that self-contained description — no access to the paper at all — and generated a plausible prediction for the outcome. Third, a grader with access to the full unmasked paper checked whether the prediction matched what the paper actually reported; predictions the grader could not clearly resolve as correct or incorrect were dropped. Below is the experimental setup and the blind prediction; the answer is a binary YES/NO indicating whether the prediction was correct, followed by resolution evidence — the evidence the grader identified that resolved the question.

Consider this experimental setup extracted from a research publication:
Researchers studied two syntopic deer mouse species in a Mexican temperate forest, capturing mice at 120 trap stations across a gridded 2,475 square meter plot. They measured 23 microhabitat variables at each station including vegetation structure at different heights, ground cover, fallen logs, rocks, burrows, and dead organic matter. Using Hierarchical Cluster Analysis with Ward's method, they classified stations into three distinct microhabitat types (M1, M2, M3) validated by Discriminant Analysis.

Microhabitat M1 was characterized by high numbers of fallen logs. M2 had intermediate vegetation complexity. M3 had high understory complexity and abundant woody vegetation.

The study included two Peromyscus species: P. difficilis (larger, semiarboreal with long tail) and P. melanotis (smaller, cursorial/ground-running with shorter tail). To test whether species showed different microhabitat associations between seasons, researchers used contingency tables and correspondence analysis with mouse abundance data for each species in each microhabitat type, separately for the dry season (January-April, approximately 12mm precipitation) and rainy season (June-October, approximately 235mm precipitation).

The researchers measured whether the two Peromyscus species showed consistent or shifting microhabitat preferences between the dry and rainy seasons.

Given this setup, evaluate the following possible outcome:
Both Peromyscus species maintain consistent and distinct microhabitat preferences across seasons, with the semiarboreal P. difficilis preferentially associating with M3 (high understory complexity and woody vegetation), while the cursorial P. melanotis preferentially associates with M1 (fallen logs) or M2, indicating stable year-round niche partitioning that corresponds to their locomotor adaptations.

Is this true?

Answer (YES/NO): NO